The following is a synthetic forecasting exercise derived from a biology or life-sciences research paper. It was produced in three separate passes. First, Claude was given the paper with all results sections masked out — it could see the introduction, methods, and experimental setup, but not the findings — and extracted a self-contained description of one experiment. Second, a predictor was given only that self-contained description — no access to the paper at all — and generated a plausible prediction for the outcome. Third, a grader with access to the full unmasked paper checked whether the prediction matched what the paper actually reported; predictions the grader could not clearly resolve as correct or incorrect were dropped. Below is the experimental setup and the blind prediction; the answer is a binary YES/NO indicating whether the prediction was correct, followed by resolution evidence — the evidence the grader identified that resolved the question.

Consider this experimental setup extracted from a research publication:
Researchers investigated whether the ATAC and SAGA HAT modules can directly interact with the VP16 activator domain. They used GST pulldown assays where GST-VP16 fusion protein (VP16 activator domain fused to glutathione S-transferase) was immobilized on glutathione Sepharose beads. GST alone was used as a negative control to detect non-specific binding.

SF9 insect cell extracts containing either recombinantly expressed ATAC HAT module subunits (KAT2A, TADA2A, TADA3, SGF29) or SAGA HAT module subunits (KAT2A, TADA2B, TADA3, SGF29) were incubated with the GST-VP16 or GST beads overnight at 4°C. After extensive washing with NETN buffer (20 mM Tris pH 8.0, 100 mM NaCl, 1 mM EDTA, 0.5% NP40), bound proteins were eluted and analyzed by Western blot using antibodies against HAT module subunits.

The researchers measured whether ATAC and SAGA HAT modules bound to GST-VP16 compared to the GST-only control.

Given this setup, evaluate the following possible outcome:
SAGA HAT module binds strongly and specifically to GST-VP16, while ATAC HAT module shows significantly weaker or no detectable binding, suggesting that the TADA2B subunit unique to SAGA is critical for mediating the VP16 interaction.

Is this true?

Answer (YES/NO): NO